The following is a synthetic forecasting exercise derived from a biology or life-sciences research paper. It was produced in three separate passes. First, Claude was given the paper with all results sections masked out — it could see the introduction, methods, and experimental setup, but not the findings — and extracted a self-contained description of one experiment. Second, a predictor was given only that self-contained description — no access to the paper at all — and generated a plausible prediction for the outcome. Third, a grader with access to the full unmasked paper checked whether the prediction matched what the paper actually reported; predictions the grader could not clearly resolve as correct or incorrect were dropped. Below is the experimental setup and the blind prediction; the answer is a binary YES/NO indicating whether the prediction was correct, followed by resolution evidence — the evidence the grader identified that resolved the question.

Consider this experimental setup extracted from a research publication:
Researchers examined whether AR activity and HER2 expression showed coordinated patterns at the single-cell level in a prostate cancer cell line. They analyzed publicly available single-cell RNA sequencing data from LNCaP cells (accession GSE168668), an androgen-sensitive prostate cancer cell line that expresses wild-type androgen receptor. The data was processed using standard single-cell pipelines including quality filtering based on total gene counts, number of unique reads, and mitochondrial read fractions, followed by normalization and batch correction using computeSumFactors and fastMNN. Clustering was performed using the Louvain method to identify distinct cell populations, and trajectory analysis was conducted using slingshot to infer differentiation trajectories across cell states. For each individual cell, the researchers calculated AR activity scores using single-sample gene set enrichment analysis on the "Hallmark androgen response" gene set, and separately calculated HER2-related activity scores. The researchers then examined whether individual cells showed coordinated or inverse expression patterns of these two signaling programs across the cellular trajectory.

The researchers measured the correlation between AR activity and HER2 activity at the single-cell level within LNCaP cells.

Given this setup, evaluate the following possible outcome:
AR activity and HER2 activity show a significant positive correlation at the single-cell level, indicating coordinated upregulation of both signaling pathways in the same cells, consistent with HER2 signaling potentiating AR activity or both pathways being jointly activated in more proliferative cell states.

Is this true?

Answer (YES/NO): NO